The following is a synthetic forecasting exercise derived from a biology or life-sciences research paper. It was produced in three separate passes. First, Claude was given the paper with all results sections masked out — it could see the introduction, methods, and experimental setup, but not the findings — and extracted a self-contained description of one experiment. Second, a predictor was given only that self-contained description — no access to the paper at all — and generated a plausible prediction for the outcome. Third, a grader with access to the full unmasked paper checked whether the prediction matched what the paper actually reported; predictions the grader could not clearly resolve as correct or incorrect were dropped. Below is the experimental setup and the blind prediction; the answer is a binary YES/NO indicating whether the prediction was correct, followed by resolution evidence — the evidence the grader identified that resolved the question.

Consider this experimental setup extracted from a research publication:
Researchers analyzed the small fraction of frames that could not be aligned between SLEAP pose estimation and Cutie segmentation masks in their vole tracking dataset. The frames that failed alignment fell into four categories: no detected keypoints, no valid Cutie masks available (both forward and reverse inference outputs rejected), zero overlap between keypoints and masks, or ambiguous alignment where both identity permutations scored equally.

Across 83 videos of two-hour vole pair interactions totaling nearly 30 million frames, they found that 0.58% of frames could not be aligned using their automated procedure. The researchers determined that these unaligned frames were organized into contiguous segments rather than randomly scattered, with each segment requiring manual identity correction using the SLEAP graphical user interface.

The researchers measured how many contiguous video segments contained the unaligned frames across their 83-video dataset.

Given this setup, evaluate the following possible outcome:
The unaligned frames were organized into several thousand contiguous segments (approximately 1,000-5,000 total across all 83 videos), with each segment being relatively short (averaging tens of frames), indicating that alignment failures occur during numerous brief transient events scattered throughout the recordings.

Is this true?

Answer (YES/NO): NO